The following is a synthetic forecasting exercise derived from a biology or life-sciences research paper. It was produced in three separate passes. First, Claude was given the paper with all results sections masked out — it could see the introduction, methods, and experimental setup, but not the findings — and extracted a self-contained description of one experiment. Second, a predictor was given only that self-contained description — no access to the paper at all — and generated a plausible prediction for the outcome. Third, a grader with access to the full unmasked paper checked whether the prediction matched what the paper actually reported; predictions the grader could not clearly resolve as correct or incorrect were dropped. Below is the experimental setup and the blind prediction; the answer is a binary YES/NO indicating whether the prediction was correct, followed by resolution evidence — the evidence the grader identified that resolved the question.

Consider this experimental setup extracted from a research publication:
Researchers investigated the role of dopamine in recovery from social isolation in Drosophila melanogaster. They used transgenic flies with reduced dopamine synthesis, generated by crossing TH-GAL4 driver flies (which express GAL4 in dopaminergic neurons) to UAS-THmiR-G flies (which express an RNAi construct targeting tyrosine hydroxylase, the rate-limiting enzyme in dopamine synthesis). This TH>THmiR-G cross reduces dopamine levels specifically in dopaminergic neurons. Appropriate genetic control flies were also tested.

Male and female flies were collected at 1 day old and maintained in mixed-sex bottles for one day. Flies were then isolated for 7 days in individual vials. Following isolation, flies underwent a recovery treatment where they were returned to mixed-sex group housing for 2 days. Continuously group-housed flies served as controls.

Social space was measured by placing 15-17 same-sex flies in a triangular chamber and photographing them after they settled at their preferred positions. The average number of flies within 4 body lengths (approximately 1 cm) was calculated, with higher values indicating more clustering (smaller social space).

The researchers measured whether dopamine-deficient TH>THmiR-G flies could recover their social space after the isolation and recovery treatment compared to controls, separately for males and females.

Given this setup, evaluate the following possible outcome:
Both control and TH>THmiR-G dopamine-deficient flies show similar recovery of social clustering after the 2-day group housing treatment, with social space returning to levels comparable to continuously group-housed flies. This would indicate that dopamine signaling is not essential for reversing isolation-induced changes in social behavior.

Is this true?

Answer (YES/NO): NO